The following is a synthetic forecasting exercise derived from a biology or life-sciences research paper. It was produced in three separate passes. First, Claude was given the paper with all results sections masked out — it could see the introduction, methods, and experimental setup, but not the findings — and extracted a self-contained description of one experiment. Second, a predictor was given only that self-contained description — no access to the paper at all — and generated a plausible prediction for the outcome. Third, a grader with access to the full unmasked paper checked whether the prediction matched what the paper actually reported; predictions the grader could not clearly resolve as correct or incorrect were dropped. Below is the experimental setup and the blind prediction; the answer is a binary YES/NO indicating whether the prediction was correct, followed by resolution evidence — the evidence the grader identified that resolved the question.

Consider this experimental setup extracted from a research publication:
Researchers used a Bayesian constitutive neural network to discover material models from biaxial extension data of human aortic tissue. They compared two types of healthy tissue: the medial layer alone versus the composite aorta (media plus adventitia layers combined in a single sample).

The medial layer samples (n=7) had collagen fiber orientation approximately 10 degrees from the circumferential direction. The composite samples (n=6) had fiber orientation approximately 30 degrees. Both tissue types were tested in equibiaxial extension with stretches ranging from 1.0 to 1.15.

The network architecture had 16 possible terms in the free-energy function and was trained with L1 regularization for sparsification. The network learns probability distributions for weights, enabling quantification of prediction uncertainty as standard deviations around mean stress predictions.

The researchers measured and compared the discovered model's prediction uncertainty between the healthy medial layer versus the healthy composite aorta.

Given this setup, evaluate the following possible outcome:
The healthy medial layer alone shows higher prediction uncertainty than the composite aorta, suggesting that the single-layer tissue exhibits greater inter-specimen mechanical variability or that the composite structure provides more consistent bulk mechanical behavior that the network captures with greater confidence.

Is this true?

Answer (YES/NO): NO